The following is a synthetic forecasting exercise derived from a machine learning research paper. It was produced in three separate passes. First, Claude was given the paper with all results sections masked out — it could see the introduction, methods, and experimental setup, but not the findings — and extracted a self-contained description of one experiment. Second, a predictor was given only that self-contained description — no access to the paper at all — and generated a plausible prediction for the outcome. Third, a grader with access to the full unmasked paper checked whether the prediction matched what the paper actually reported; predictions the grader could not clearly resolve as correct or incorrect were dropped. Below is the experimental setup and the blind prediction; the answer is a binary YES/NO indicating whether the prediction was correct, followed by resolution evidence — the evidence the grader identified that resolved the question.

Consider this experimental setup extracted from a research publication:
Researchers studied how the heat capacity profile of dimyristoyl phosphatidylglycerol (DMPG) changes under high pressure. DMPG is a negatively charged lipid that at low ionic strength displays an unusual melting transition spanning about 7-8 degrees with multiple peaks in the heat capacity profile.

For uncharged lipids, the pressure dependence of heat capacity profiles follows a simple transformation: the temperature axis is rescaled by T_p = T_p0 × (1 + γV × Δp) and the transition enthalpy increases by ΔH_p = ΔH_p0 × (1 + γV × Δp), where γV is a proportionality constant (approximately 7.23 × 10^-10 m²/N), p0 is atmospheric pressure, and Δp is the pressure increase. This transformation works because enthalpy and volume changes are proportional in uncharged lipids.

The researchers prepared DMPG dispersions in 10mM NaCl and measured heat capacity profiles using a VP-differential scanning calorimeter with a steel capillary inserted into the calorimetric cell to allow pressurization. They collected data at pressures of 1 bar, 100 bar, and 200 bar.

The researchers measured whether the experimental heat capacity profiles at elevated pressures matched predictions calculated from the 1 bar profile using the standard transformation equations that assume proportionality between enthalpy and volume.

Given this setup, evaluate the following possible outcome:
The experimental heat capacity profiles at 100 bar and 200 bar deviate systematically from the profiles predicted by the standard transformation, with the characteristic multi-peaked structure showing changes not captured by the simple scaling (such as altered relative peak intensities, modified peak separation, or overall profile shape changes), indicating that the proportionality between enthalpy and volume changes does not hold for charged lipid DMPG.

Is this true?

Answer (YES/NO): YES